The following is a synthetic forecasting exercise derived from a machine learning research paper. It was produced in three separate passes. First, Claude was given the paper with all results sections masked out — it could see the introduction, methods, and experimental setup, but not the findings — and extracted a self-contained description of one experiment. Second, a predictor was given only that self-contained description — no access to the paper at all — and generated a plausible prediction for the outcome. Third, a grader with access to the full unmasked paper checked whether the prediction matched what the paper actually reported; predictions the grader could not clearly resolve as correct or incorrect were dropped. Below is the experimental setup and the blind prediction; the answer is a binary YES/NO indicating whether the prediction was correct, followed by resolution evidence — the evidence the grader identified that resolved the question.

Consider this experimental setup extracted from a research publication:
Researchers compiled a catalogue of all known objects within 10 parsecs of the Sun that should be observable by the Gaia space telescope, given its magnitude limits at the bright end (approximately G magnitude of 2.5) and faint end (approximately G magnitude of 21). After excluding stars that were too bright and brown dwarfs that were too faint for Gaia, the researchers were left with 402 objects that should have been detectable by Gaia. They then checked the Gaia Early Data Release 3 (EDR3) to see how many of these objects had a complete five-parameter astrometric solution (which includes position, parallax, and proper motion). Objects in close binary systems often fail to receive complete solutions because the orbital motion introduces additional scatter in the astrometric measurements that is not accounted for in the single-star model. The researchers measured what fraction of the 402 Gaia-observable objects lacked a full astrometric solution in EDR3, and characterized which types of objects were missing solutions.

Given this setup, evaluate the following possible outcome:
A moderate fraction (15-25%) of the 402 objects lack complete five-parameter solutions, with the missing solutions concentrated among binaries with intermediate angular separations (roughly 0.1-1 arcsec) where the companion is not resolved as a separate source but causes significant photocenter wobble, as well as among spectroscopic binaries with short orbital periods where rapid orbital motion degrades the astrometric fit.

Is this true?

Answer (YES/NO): YES